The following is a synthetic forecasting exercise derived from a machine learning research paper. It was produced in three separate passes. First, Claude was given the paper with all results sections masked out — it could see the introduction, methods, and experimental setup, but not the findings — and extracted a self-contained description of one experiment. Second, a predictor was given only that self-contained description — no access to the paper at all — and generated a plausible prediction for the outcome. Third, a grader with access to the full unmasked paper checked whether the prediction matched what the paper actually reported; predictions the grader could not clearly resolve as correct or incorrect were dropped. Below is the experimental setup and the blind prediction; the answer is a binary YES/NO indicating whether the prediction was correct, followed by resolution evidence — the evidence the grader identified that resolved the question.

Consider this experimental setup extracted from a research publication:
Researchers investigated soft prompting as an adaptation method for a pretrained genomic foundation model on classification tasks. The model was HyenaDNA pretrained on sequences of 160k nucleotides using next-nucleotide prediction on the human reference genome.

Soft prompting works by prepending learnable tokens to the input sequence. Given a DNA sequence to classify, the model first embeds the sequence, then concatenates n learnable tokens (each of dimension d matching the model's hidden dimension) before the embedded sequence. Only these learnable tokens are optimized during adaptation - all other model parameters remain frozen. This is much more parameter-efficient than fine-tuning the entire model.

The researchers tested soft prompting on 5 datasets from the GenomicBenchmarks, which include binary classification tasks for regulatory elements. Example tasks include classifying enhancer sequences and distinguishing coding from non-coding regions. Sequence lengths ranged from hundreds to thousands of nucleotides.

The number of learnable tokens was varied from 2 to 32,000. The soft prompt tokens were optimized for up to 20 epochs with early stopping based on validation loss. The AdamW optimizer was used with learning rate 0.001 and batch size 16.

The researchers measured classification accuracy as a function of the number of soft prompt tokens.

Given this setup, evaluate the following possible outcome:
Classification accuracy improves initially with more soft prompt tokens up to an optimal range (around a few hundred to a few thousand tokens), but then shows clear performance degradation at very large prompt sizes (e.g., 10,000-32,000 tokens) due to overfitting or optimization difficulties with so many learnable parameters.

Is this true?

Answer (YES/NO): NO